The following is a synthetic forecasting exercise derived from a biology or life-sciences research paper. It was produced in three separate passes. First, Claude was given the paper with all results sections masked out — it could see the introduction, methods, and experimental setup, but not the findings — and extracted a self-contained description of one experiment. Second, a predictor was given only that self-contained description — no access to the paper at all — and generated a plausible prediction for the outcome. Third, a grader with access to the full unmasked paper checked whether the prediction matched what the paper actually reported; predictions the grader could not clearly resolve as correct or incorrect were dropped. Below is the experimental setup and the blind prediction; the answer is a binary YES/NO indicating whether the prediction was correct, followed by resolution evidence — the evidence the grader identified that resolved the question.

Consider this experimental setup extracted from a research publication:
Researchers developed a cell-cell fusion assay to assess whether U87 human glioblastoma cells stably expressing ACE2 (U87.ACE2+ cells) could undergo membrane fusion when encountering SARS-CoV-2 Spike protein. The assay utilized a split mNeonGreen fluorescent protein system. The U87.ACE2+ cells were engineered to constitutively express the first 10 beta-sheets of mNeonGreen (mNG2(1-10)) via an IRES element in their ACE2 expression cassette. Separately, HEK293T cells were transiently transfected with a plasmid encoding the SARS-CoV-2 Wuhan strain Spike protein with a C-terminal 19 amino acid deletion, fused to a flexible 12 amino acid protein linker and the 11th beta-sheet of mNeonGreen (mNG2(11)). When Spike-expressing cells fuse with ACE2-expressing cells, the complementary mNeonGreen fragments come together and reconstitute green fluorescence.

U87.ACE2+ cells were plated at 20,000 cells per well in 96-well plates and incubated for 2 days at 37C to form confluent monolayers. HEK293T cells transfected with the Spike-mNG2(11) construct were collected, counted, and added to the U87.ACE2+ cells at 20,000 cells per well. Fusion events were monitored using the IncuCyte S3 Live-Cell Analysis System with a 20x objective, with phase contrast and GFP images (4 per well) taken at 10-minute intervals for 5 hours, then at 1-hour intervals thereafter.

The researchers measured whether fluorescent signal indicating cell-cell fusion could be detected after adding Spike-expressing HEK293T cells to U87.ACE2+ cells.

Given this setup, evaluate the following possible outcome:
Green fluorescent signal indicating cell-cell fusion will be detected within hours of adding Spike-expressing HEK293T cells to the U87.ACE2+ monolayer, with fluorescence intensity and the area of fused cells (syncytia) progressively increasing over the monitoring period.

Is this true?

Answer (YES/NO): YES